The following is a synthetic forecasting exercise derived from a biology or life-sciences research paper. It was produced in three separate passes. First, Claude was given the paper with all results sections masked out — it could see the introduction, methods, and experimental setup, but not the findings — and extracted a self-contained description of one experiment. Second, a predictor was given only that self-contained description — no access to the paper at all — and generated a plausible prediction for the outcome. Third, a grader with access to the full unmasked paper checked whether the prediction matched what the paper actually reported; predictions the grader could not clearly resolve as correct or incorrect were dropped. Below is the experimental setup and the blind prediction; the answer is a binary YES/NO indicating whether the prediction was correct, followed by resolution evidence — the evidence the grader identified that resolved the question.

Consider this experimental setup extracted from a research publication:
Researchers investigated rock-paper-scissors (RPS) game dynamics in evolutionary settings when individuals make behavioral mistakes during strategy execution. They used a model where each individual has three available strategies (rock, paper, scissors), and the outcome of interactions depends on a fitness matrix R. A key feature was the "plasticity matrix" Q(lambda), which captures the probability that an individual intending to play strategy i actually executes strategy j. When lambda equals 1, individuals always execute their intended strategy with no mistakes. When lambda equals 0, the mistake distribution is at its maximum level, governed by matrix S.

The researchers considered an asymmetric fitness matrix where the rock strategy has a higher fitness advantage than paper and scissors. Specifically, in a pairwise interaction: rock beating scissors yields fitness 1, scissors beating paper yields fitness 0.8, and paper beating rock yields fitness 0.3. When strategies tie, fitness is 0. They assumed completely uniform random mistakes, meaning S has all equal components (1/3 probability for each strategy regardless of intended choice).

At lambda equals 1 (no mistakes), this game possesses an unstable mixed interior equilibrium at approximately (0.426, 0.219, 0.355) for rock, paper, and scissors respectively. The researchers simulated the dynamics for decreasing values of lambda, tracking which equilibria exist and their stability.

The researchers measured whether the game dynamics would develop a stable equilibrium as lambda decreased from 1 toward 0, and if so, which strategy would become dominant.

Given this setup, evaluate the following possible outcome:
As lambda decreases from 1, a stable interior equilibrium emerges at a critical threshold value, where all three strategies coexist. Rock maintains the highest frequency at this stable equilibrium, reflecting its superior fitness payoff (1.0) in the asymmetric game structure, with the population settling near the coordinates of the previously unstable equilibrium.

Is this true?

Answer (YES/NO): NO